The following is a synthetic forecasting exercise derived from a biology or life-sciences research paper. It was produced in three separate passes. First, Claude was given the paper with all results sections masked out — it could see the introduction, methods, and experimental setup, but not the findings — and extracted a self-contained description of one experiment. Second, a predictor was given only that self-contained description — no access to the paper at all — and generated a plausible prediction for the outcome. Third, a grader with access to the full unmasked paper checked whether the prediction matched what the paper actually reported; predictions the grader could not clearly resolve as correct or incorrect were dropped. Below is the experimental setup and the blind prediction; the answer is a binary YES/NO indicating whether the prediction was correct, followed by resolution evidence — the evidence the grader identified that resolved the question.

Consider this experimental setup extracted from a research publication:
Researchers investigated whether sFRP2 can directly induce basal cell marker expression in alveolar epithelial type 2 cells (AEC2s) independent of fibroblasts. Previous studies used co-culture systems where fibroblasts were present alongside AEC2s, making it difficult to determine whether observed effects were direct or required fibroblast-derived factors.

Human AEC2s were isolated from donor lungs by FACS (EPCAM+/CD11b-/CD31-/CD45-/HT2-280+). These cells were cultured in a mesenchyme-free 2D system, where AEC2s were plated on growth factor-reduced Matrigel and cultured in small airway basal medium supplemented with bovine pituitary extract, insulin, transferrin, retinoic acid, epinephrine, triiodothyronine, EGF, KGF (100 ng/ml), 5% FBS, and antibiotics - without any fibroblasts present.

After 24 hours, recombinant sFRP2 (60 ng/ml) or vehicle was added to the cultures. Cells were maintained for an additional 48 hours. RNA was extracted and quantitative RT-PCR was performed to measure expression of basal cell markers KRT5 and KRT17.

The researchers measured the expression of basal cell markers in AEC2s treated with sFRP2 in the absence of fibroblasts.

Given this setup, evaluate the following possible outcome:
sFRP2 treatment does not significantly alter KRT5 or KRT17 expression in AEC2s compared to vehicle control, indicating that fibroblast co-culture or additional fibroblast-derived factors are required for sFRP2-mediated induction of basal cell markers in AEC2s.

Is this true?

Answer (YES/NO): NO